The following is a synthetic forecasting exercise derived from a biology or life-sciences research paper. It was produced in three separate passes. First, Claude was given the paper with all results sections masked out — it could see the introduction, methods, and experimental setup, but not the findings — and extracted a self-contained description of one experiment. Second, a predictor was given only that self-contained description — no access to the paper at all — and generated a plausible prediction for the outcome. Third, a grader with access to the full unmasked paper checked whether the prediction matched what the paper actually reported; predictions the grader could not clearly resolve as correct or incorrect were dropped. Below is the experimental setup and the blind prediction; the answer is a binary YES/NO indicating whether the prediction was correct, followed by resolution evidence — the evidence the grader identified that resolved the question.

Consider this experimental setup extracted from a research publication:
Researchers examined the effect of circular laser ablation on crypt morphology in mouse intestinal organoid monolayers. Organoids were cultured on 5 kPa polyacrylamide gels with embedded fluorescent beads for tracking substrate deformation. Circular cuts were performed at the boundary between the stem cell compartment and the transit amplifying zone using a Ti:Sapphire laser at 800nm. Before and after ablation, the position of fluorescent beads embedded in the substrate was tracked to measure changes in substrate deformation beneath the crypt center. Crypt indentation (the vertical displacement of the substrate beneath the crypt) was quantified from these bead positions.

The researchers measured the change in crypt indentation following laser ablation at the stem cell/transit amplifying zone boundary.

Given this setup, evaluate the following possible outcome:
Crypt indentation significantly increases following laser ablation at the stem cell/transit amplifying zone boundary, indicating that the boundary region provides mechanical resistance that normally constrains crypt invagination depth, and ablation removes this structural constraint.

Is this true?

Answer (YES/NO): YES